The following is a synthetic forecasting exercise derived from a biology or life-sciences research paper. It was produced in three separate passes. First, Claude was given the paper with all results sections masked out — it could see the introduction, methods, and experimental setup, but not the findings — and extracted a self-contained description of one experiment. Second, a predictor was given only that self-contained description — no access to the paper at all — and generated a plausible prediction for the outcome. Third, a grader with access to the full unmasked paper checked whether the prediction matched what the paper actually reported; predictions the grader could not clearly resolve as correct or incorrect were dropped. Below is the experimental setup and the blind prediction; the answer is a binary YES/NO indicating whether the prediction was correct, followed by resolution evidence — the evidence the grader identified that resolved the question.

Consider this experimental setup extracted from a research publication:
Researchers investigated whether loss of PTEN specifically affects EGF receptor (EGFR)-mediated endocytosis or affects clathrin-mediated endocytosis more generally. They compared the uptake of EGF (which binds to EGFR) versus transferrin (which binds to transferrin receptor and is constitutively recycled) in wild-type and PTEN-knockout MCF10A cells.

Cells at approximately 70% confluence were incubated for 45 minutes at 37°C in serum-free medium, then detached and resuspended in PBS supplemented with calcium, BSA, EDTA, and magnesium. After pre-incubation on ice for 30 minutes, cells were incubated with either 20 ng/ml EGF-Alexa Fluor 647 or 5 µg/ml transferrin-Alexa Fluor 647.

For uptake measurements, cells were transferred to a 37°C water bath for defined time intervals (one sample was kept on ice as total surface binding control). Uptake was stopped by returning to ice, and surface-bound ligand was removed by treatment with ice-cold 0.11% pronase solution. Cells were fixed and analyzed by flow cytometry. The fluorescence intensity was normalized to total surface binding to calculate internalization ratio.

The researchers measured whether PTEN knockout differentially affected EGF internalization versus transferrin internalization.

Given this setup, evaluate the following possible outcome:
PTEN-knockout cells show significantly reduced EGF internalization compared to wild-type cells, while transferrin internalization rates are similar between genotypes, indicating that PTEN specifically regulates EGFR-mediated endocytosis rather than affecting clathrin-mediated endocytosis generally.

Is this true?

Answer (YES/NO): NO